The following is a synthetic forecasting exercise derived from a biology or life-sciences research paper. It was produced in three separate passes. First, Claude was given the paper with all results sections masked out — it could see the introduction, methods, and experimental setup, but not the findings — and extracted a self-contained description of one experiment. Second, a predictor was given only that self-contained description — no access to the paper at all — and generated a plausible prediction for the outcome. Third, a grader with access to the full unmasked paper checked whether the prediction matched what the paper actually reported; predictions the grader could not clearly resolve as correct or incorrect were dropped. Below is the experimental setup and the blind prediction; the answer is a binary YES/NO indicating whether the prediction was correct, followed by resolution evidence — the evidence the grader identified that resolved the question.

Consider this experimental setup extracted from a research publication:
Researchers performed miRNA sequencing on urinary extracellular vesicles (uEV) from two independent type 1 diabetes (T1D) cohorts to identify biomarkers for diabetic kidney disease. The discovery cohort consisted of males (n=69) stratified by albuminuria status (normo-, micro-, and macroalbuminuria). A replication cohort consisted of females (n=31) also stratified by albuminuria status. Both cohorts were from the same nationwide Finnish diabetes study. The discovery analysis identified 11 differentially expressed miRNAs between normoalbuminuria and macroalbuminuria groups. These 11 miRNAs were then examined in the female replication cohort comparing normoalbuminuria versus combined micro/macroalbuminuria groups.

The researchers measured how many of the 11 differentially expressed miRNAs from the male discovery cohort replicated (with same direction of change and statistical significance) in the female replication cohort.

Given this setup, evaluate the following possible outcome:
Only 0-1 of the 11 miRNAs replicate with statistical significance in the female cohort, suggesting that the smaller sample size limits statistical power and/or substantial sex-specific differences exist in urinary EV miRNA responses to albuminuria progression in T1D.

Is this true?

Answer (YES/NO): NO